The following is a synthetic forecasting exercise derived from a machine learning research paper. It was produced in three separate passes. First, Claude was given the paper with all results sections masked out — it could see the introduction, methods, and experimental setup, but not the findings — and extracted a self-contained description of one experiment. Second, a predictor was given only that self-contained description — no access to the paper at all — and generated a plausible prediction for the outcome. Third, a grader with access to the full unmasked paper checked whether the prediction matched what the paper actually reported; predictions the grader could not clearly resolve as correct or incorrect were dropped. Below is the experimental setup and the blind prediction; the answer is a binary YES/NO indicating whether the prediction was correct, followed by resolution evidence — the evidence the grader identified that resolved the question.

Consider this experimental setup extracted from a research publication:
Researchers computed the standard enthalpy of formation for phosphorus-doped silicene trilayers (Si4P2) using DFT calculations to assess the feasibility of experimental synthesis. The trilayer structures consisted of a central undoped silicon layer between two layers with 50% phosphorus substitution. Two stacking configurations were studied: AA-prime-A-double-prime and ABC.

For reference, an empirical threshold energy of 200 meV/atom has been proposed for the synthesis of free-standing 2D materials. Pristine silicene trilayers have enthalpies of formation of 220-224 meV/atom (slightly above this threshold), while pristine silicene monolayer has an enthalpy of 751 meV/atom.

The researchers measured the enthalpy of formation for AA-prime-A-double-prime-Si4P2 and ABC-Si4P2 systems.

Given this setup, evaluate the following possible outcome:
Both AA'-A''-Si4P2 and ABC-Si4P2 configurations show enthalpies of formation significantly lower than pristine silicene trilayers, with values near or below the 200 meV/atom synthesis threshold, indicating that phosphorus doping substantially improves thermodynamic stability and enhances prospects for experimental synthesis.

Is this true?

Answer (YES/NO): YES